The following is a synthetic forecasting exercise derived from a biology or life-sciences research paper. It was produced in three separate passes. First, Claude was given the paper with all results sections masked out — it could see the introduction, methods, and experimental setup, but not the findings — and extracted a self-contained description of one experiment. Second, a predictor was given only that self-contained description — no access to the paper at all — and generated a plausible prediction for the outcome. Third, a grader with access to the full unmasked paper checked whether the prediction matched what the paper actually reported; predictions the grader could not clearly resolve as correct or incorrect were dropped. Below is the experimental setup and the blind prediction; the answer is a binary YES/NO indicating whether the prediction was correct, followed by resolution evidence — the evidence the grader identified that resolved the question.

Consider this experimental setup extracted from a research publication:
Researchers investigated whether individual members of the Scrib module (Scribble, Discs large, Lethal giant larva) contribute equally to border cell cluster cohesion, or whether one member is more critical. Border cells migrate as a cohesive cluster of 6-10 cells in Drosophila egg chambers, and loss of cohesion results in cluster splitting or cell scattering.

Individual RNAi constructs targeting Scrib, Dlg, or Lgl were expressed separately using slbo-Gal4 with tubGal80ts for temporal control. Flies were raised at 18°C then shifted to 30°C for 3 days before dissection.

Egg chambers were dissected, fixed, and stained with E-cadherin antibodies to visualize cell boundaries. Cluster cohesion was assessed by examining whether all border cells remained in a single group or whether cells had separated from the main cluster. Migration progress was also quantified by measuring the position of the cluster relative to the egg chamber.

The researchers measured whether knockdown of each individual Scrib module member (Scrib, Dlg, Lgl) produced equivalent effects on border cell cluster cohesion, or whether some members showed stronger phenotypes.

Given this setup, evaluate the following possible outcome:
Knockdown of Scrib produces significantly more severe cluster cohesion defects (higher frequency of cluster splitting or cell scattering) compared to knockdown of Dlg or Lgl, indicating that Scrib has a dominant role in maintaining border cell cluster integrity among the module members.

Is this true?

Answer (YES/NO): NO